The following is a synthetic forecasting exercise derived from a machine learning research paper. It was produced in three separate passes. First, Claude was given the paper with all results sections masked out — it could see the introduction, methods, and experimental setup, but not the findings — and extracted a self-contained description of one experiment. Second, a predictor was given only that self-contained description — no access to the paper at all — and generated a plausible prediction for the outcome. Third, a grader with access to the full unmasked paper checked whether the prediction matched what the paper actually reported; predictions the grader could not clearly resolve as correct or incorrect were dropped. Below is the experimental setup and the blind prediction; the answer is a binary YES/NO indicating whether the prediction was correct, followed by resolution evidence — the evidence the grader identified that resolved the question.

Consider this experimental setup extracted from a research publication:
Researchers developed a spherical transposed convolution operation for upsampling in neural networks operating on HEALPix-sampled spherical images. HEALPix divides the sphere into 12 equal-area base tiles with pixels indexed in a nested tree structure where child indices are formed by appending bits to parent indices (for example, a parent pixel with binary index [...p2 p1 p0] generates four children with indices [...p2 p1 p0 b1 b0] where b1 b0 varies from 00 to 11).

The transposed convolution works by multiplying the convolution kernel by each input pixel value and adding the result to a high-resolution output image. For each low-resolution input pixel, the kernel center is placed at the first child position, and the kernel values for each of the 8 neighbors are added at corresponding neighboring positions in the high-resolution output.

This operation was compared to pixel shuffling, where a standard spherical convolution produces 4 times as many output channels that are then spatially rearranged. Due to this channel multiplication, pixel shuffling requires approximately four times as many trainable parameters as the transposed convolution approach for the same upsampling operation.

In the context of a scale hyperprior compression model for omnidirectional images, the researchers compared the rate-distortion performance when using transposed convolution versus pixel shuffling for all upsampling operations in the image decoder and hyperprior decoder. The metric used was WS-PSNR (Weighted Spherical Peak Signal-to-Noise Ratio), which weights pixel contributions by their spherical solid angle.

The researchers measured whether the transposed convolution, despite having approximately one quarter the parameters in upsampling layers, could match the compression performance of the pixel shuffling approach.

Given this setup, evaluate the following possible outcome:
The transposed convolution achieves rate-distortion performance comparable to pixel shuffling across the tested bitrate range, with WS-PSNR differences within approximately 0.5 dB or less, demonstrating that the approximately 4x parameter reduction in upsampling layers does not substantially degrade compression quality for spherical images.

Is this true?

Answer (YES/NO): YES